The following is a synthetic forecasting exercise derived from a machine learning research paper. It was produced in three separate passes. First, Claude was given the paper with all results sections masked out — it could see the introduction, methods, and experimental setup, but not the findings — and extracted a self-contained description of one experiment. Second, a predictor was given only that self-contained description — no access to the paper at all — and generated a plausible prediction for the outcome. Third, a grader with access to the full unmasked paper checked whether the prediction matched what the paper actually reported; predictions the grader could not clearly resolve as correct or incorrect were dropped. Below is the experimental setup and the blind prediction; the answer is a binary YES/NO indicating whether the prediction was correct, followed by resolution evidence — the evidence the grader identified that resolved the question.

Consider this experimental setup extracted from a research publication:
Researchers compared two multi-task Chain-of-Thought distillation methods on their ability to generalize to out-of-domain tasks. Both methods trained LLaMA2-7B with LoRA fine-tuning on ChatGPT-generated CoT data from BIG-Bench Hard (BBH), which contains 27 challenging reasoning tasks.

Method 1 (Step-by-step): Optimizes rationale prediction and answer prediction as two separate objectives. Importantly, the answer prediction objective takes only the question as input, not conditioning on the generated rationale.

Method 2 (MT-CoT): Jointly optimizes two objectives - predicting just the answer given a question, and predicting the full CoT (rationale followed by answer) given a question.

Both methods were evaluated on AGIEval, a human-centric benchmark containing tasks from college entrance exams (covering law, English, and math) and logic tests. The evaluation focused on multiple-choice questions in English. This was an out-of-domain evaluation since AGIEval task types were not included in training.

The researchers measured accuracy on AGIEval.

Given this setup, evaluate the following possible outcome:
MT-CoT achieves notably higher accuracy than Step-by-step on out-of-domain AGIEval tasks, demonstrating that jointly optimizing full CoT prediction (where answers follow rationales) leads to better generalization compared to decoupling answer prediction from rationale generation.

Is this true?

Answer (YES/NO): NO